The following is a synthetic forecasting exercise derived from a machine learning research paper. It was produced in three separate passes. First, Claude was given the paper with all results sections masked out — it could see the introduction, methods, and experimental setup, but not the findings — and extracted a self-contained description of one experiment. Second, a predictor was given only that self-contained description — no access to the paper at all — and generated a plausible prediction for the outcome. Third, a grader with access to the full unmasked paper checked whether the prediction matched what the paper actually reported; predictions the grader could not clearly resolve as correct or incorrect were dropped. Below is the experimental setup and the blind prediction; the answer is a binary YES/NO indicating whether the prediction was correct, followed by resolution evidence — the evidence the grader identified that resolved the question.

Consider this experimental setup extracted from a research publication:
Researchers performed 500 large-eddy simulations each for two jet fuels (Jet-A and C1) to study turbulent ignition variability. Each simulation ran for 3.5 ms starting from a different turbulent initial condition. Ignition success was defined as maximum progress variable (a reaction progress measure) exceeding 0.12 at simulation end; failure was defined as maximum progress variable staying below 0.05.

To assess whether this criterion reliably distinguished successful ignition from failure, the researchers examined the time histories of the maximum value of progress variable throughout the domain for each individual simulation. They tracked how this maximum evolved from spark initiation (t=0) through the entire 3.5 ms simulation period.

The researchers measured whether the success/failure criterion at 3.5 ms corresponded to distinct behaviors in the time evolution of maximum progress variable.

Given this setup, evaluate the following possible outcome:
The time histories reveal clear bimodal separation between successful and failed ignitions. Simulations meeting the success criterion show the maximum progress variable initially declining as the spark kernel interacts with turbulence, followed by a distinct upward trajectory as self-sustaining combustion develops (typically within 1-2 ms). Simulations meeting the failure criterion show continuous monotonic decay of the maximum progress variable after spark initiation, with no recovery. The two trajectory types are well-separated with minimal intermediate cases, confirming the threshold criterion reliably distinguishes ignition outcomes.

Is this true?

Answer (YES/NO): NO